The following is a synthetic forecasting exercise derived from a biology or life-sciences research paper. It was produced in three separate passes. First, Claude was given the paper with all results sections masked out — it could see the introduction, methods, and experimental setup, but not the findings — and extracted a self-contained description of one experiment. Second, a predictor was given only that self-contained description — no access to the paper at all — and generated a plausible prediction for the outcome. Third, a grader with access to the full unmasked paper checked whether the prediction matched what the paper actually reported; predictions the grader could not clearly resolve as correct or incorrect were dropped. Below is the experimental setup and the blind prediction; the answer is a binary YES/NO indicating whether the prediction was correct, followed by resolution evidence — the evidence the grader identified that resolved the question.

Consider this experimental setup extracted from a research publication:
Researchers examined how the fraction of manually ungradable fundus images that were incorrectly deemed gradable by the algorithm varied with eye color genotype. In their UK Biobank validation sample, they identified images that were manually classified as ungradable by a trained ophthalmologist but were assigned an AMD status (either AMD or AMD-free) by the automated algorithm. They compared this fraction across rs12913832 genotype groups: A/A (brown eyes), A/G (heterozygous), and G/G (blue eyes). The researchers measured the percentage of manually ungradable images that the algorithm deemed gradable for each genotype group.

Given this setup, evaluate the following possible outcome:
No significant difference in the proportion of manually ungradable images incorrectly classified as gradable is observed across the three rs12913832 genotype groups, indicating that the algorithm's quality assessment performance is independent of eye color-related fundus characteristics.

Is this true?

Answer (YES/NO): NO